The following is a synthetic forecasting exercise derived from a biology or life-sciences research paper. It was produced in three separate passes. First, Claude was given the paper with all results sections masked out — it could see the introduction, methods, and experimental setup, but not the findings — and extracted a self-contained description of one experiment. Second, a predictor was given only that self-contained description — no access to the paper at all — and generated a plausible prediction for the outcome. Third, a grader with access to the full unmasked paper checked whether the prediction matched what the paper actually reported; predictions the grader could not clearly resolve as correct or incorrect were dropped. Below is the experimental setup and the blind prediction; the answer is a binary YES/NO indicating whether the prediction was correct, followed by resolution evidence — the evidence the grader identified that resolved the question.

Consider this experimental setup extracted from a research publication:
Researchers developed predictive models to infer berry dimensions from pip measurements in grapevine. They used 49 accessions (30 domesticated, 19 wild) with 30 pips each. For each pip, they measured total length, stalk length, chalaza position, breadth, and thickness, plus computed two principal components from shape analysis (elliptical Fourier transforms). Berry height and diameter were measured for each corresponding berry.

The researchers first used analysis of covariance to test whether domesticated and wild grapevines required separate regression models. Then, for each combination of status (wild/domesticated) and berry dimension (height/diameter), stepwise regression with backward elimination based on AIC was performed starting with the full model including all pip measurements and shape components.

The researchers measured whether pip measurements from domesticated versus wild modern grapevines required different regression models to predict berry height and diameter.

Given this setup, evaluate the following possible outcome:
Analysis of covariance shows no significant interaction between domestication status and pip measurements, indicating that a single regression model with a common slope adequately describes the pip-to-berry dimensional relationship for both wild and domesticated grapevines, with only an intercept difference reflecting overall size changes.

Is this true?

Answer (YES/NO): NO